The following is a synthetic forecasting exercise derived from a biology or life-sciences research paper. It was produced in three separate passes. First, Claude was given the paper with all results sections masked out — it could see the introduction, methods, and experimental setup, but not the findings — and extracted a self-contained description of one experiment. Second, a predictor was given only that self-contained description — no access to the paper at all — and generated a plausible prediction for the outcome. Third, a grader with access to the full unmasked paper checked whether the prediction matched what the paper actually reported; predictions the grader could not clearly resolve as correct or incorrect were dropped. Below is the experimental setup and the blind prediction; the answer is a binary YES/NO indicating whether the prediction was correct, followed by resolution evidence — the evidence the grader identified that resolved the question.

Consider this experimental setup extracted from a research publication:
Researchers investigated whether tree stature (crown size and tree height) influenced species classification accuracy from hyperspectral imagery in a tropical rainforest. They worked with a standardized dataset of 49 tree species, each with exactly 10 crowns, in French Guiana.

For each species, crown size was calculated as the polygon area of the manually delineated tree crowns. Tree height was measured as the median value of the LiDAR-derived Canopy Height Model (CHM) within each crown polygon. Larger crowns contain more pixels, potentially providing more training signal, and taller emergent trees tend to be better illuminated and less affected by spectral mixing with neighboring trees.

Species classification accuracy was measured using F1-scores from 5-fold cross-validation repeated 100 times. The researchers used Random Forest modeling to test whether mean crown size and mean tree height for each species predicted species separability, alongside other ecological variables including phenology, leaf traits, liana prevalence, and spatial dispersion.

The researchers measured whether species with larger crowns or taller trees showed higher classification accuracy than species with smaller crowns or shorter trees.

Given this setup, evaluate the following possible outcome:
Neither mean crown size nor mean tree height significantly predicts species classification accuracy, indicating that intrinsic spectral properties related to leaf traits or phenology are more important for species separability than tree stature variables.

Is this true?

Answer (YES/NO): NO